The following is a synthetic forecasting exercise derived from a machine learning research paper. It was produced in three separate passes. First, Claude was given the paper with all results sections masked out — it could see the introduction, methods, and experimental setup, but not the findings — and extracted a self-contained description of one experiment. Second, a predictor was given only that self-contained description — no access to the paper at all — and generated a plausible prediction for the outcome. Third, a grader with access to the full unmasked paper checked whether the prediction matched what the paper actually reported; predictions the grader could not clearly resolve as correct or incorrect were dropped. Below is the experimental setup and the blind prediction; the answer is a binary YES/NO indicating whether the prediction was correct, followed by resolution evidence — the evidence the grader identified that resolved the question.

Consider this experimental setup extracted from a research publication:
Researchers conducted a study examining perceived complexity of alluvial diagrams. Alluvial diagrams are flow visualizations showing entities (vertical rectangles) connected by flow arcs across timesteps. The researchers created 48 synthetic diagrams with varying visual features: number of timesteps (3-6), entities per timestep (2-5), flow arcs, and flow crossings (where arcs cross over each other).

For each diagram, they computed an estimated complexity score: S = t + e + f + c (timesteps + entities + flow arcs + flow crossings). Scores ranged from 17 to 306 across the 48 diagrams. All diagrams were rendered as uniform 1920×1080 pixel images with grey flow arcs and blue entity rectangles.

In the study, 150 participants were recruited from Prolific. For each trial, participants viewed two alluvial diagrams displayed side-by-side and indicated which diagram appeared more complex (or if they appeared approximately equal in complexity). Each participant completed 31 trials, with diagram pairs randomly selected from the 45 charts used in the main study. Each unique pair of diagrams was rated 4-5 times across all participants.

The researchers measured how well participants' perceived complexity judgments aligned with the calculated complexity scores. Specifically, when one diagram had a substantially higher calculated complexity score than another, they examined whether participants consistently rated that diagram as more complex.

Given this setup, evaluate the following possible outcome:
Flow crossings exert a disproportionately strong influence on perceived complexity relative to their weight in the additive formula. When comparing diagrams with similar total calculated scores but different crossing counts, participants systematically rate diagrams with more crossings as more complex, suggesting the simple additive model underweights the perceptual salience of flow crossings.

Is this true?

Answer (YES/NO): NO